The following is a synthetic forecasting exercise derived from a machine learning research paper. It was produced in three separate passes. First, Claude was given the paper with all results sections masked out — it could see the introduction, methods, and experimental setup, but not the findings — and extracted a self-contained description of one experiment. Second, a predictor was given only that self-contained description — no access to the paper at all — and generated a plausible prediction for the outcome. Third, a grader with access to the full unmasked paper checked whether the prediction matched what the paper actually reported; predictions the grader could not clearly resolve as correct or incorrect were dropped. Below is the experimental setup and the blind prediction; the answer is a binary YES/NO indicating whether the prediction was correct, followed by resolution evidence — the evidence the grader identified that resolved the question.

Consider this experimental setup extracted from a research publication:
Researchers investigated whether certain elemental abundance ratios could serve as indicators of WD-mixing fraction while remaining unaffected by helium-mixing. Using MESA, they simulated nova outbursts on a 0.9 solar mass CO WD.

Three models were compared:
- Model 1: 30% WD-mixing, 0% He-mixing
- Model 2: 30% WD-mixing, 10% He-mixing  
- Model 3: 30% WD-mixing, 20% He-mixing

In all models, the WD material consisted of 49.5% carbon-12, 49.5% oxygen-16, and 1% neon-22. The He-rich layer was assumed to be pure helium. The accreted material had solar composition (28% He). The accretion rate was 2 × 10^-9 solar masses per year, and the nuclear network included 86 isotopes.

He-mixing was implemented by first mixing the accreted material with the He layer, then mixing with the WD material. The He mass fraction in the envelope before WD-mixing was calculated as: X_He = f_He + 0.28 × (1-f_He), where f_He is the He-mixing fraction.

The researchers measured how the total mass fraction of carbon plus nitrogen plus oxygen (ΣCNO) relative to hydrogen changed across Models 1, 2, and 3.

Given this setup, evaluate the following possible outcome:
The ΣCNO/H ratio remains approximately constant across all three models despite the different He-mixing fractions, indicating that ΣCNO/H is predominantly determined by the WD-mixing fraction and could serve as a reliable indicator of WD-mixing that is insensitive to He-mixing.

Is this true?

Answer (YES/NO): NO